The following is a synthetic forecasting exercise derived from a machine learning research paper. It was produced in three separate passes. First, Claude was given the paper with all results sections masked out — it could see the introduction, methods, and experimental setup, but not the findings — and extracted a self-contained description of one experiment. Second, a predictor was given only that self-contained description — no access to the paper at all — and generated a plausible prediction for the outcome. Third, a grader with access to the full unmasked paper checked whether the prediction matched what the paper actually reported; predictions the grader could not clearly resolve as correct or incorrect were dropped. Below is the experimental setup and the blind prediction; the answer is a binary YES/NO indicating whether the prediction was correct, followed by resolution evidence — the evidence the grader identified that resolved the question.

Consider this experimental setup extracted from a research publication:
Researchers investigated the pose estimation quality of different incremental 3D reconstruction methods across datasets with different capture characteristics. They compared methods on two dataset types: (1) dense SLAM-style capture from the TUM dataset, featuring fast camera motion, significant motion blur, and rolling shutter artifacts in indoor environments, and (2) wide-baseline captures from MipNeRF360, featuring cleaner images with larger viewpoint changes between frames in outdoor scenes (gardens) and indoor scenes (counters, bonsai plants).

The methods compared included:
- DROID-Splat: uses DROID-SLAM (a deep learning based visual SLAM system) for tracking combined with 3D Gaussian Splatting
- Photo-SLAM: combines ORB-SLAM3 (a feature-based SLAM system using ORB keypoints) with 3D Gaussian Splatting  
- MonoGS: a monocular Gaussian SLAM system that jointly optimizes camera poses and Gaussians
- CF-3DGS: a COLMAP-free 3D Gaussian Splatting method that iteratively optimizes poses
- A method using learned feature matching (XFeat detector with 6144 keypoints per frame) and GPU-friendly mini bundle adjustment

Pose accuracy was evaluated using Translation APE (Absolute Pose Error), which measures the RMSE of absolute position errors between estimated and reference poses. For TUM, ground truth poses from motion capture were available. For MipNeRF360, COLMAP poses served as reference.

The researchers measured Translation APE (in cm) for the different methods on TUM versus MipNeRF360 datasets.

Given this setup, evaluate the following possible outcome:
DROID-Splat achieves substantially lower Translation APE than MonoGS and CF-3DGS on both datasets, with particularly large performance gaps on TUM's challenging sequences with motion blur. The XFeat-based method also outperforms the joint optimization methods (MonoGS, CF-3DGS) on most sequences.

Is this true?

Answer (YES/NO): NO